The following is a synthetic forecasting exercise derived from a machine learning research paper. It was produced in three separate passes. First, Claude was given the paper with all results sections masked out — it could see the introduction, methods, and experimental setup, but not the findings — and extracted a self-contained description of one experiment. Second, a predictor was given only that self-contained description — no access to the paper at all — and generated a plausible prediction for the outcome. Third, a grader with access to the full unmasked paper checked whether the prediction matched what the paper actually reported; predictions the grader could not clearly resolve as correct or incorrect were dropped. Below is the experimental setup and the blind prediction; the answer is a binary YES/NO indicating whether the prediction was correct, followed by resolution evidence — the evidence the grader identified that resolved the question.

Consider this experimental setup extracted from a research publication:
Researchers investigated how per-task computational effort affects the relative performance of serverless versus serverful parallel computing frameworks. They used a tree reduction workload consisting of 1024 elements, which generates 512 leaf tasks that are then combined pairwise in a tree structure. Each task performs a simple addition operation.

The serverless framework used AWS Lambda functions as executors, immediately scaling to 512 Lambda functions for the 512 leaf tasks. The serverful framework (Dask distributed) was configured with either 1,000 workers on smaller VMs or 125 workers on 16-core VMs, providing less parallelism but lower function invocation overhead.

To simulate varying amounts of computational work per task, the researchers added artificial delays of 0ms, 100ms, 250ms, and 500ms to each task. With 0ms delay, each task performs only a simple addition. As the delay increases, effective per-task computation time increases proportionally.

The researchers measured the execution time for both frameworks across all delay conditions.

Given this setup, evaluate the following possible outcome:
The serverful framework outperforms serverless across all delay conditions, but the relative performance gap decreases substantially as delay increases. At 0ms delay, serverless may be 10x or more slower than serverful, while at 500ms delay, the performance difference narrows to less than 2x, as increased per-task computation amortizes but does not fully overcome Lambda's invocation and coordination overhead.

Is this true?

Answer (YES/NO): NO